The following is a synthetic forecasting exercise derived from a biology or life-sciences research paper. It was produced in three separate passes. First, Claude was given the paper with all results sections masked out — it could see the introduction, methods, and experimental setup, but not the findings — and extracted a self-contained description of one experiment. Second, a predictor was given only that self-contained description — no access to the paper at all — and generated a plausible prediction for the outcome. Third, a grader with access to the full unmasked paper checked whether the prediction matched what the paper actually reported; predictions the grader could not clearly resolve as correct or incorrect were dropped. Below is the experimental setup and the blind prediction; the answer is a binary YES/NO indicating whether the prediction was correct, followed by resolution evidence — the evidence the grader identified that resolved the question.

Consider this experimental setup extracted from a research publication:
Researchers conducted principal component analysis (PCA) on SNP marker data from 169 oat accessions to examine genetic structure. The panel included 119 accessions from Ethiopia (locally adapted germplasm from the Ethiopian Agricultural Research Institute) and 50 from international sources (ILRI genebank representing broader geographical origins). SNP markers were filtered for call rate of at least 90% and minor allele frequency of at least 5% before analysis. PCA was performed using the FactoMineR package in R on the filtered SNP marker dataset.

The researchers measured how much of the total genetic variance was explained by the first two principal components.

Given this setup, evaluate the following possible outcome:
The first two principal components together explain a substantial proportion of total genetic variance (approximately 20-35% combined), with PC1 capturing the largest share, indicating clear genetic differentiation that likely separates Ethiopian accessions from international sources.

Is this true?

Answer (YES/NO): NO